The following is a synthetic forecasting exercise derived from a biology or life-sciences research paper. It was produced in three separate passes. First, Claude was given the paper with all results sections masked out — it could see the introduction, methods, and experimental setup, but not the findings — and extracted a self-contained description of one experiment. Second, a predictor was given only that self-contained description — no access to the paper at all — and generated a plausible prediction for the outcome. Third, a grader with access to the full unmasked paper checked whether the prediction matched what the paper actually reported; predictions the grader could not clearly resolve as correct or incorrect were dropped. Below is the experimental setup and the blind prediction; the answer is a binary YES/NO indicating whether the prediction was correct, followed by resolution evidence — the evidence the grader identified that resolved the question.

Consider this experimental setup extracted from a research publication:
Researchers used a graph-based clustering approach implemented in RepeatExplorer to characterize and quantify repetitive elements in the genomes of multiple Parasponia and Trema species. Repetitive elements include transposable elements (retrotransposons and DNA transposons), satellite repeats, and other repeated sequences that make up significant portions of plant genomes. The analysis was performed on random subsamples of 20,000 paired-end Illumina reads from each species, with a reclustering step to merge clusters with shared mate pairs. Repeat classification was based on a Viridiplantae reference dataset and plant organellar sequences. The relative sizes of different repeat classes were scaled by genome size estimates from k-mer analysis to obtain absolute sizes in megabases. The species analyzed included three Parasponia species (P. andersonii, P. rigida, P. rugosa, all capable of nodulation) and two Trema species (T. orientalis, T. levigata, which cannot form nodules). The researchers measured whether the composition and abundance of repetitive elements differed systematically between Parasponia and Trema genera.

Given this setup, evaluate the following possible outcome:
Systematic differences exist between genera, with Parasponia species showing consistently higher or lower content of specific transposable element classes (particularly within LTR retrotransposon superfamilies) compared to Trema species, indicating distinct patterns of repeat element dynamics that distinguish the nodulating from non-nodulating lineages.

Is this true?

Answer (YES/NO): YES